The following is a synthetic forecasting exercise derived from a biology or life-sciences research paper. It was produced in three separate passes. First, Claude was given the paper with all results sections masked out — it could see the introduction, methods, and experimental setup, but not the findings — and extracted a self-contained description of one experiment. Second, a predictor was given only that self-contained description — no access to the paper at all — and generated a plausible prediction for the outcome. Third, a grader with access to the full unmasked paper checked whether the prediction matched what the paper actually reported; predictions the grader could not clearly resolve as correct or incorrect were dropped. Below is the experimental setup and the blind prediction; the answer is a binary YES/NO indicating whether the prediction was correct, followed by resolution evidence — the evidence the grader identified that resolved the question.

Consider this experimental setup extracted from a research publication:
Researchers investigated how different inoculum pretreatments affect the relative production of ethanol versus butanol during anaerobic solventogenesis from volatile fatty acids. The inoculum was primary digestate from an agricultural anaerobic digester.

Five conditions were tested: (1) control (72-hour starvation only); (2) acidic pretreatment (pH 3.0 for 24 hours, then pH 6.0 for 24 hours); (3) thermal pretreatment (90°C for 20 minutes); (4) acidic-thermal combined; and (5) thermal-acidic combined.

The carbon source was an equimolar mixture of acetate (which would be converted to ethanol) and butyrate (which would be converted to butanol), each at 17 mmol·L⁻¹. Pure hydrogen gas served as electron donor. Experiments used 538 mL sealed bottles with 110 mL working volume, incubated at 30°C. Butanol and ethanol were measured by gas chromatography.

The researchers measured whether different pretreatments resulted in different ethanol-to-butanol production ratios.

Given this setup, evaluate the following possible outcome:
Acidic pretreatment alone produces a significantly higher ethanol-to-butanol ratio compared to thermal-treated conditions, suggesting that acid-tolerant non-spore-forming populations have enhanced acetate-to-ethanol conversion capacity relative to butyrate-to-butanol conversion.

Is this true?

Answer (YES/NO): NO